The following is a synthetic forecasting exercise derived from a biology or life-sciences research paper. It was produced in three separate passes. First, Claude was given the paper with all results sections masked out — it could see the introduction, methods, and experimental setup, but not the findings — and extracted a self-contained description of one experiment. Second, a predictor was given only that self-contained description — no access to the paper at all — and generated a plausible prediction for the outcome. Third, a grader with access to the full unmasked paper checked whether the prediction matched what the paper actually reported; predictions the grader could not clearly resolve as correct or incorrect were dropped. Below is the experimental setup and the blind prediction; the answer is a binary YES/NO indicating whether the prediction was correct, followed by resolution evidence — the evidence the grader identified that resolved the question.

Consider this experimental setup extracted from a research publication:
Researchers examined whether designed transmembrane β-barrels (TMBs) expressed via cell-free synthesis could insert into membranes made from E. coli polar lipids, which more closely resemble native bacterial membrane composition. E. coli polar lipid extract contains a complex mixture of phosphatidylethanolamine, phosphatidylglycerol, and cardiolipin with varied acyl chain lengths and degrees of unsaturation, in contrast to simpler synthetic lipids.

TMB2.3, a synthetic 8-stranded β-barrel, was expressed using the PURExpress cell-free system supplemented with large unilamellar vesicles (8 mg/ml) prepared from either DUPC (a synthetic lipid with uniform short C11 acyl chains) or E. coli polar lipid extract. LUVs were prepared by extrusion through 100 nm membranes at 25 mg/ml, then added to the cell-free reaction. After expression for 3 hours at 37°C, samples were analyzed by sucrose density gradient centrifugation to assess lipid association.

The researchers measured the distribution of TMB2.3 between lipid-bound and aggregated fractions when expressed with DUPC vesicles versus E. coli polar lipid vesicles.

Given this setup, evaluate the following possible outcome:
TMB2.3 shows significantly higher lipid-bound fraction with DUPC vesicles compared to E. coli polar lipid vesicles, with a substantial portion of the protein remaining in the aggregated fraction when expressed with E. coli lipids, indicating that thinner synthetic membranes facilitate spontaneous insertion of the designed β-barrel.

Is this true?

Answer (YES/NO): YES